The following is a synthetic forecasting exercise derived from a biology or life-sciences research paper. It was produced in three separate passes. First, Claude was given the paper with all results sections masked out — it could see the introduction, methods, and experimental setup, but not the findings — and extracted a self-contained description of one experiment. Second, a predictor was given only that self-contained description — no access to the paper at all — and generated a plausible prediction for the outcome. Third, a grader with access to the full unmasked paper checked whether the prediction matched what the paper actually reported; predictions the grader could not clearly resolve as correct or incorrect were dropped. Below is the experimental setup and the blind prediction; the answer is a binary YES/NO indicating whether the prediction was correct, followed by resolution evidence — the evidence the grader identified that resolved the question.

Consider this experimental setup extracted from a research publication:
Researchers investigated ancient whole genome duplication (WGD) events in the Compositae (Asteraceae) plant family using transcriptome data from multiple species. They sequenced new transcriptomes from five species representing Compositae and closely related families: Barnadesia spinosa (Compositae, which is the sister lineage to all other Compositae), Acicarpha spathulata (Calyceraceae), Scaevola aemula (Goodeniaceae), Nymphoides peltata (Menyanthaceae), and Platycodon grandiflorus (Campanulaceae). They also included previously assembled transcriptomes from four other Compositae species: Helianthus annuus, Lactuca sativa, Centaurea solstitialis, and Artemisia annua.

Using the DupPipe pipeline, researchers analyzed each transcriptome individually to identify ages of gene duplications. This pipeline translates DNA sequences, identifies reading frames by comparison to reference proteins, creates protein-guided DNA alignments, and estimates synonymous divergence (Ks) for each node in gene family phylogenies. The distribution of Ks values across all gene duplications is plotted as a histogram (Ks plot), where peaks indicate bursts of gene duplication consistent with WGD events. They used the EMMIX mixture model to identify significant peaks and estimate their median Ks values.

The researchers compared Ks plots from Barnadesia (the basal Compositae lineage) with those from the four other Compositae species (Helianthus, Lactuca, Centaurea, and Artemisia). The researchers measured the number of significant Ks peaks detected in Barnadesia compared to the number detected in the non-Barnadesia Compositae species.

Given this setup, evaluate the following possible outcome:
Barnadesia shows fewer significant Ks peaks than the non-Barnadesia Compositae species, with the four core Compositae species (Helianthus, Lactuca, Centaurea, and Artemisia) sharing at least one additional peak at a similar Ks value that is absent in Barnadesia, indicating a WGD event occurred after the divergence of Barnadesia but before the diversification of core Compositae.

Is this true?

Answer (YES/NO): NO